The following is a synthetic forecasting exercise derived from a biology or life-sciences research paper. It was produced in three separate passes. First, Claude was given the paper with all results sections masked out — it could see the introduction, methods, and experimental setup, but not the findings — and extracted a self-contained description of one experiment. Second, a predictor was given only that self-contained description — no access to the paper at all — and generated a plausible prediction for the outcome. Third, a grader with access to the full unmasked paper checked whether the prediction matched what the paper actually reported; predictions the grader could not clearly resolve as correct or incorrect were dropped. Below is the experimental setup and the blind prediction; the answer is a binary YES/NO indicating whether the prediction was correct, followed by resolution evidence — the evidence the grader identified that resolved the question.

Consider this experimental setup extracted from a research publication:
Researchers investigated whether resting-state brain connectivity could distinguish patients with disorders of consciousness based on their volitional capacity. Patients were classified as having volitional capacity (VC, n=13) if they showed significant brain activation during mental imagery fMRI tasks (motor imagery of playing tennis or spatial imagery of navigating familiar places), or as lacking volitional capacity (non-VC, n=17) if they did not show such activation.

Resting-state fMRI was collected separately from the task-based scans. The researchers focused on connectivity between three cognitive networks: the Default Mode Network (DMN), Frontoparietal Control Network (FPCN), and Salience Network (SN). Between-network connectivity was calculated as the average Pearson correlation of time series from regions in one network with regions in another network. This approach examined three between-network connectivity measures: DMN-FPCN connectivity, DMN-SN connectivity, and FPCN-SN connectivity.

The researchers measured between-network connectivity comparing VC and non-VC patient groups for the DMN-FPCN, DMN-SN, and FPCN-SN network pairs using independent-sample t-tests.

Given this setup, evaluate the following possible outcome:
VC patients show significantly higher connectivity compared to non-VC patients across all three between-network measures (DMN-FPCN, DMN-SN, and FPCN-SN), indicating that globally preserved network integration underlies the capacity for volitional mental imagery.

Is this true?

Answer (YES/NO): NO